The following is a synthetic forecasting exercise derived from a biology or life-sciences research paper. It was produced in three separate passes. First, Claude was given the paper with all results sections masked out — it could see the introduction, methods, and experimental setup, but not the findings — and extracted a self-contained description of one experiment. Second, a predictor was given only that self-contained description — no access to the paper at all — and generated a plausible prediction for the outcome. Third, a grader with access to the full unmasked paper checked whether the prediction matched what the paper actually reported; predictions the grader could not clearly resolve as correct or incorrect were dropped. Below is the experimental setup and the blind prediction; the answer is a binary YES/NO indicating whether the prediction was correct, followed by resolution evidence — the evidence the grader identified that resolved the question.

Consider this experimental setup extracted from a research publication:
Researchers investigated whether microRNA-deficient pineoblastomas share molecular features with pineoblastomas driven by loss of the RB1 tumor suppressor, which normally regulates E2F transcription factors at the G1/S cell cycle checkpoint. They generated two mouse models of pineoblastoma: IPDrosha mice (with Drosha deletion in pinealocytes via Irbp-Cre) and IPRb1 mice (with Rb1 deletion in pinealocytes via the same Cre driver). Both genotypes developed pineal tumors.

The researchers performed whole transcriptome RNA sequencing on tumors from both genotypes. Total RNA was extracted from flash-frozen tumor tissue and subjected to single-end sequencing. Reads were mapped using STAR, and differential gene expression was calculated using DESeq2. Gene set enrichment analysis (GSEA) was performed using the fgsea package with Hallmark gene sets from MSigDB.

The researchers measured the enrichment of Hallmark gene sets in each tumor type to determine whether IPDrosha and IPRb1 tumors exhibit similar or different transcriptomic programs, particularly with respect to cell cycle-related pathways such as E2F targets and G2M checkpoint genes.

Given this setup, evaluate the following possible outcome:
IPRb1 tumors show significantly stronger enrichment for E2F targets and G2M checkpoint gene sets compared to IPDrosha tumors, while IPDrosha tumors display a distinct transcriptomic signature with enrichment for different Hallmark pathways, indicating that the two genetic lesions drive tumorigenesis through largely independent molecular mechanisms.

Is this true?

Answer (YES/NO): NO